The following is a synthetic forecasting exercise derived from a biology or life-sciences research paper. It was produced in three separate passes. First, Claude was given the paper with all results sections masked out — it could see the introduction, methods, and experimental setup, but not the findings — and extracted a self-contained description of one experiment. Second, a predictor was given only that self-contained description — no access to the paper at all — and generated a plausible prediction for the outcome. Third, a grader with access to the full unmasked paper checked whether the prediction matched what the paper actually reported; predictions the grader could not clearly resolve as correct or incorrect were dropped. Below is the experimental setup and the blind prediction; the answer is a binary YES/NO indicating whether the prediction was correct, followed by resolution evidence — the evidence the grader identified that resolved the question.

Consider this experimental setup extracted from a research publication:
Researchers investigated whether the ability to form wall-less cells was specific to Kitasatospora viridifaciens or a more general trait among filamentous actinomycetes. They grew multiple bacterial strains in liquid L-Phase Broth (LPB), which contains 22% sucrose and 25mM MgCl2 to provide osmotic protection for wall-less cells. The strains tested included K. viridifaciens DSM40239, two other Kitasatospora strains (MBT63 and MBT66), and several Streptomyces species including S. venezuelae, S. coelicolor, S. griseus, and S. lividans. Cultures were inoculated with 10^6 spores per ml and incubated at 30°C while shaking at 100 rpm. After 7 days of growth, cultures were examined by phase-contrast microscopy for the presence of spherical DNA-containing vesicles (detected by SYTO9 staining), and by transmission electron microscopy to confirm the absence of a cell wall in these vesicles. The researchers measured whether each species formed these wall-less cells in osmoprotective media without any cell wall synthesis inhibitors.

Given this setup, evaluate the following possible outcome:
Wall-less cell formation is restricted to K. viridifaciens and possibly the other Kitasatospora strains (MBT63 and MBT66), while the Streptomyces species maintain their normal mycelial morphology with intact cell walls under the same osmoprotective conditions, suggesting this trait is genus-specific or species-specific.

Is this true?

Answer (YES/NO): NO